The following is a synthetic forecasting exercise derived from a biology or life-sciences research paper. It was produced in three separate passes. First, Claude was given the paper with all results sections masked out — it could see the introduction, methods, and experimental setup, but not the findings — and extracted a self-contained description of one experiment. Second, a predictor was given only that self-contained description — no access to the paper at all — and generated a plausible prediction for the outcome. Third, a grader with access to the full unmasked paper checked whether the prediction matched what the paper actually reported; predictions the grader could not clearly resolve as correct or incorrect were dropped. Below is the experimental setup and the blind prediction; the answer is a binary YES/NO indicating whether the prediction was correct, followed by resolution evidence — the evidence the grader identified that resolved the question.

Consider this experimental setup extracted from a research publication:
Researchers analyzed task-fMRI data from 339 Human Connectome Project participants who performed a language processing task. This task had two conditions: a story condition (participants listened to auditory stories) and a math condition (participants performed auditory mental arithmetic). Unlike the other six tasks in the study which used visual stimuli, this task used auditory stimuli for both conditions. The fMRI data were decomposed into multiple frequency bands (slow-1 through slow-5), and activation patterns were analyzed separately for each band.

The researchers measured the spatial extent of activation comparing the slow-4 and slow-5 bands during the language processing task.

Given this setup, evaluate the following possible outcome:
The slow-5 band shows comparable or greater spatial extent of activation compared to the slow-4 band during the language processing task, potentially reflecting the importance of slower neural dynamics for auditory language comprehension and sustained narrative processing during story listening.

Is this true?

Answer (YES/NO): YES